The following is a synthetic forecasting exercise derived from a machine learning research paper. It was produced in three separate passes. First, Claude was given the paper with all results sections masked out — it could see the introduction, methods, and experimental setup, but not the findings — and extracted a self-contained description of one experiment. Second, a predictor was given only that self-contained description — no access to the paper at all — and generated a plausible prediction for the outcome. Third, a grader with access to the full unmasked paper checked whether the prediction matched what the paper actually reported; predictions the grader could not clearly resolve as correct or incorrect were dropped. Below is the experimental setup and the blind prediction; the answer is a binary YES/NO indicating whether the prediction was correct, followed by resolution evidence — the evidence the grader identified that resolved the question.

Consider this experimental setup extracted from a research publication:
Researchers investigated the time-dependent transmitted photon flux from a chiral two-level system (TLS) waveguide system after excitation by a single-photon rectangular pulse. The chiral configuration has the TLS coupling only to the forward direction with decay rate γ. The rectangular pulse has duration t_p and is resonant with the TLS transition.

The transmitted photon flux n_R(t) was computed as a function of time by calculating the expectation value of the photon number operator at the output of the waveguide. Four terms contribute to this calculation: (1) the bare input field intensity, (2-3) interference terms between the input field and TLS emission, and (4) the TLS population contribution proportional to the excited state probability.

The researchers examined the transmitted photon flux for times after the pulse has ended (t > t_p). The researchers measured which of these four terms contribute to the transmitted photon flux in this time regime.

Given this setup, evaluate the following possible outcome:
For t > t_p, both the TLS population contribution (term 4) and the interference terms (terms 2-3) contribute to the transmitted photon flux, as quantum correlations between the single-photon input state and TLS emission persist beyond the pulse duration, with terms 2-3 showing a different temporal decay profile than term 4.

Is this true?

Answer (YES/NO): NO